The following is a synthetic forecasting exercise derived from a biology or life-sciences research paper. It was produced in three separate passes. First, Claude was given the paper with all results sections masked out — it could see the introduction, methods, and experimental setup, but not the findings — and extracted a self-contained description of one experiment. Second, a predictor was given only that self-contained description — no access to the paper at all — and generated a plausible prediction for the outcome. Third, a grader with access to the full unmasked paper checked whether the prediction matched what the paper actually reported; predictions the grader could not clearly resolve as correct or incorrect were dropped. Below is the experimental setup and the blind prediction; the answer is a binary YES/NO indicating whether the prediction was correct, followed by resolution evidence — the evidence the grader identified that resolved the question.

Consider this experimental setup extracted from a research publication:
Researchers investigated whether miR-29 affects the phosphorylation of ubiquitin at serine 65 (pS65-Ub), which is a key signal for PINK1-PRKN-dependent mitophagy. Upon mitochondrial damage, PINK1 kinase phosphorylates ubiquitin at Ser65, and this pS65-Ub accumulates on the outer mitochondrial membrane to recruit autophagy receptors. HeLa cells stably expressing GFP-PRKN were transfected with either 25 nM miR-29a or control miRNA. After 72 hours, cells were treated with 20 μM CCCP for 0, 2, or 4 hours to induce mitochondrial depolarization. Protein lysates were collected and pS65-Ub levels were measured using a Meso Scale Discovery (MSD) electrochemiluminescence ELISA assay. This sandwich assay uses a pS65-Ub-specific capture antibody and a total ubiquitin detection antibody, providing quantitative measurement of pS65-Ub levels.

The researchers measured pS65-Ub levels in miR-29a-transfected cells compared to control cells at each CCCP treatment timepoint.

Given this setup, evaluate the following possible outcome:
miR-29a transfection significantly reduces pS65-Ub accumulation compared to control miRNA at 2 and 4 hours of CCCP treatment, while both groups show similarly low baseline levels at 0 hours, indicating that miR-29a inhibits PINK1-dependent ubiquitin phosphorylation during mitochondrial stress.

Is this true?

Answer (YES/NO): YES